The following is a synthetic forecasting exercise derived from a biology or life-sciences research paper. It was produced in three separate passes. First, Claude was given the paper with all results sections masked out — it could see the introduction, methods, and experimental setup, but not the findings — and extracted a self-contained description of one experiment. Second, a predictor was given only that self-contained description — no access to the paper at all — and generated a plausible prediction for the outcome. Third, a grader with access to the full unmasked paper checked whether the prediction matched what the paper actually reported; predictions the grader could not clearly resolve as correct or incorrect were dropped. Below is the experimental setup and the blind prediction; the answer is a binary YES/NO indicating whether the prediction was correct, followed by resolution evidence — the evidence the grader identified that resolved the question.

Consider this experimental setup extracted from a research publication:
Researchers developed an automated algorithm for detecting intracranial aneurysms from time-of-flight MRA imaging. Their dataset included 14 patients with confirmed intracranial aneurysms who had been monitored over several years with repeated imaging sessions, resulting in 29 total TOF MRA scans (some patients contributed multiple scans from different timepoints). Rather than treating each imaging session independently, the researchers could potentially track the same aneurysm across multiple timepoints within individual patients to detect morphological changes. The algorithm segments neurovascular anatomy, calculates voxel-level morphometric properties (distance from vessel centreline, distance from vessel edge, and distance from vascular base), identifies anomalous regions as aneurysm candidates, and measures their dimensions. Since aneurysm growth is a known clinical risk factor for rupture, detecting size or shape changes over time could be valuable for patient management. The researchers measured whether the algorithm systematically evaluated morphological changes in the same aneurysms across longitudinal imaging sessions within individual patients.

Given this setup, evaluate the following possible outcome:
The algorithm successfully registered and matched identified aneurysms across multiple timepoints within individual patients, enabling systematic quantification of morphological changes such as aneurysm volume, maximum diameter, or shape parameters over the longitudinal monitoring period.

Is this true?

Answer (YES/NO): NO